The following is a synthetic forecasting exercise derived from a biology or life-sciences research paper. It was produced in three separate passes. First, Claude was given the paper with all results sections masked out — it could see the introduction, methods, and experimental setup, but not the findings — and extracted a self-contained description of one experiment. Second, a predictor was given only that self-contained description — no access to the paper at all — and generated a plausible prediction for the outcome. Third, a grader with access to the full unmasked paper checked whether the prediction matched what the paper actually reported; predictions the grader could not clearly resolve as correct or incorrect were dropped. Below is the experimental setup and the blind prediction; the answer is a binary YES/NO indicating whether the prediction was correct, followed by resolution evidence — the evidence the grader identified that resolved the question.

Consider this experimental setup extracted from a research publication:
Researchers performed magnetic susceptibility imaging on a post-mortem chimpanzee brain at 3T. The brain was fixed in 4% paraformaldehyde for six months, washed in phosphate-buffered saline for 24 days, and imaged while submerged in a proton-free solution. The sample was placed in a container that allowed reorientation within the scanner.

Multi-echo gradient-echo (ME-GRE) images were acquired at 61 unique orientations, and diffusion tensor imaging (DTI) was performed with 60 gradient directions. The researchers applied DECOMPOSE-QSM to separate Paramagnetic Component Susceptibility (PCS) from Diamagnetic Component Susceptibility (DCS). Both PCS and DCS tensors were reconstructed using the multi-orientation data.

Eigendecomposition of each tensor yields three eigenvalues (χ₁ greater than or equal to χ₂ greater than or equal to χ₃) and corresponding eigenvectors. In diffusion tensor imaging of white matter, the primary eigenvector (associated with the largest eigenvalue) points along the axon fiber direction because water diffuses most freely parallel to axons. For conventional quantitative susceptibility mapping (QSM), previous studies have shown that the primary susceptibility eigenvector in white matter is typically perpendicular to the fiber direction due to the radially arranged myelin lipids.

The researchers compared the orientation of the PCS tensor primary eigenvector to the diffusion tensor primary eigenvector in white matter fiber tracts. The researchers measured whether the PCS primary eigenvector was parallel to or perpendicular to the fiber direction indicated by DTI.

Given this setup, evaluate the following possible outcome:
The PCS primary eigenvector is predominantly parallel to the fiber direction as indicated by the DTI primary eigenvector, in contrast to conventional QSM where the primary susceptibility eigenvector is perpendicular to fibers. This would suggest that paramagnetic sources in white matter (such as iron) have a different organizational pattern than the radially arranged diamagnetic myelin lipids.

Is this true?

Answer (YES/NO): YES